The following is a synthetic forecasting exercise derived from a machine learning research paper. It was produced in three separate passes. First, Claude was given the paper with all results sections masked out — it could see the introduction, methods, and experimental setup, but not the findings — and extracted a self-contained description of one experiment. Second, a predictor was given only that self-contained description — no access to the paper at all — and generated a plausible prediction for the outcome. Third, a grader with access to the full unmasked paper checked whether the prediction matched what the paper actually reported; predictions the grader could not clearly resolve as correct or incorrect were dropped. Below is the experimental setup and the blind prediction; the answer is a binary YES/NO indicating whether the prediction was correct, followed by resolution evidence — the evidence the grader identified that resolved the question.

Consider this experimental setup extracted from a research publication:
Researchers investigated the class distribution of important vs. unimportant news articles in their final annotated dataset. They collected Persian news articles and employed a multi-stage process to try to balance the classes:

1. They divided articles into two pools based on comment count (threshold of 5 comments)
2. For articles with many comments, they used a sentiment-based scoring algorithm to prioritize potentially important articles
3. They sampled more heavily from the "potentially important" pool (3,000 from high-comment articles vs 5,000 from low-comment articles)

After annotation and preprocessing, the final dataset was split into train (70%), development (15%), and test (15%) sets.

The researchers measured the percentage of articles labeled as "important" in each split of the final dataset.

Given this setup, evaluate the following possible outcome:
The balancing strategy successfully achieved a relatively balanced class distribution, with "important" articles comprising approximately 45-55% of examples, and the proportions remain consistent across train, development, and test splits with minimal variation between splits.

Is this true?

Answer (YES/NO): NO